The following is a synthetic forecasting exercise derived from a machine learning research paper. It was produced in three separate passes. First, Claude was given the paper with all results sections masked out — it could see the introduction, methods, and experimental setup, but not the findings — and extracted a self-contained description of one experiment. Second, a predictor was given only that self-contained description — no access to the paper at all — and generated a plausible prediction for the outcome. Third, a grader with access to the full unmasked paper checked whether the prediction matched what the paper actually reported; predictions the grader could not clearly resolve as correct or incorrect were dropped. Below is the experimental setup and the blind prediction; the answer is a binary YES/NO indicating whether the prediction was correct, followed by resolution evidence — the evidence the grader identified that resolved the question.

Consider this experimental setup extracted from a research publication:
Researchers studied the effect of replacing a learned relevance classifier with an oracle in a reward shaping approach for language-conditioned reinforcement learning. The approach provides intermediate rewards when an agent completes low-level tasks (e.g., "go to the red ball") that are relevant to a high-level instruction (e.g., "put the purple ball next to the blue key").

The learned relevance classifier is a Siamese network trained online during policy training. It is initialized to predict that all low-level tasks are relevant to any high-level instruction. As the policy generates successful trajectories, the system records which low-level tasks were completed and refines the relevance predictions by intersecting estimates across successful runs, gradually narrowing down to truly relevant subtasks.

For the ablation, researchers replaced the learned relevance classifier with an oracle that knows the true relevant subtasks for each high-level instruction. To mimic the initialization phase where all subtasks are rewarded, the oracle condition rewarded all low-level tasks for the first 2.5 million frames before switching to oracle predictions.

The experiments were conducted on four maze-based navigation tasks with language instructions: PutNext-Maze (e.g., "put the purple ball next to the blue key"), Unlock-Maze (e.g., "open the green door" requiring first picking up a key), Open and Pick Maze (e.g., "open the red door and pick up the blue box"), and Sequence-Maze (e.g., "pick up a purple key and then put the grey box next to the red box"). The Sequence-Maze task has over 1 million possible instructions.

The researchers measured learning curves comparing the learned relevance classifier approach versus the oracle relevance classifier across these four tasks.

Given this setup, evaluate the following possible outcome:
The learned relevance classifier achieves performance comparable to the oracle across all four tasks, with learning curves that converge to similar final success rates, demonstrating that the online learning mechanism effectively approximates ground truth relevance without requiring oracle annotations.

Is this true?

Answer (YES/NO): NO